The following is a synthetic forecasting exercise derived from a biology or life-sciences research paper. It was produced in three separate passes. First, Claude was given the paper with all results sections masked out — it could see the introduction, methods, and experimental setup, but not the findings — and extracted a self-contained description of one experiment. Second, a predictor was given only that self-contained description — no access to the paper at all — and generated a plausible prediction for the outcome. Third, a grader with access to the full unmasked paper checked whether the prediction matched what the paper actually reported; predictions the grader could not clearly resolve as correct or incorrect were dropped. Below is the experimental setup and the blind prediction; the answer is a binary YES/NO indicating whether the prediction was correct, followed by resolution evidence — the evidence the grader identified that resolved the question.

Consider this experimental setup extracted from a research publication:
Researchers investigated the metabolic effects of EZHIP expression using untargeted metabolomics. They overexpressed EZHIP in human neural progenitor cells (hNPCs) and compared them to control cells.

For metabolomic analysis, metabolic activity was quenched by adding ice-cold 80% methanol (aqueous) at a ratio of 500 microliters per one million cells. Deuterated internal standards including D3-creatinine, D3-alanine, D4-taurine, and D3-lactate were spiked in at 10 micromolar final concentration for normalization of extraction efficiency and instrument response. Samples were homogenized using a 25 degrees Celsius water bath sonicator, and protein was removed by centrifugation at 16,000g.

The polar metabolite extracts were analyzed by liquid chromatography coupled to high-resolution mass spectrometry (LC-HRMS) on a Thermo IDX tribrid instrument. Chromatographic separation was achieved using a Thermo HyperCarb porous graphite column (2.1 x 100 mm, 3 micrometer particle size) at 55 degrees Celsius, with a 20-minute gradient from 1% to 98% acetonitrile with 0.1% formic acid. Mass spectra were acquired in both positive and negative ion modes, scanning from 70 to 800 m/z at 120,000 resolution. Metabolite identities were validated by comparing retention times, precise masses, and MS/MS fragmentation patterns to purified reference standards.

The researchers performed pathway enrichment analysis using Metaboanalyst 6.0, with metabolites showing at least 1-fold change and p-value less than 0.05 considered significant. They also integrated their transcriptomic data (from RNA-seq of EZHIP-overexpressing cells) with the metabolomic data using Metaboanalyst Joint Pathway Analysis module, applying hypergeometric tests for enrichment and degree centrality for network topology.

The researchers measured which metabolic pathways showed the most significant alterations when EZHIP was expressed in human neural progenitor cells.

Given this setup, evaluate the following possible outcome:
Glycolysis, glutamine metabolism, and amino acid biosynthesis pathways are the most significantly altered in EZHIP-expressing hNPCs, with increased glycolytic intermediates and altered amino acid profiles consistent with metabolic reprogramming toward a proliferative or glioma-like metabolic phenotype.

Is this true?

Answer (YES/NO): NO